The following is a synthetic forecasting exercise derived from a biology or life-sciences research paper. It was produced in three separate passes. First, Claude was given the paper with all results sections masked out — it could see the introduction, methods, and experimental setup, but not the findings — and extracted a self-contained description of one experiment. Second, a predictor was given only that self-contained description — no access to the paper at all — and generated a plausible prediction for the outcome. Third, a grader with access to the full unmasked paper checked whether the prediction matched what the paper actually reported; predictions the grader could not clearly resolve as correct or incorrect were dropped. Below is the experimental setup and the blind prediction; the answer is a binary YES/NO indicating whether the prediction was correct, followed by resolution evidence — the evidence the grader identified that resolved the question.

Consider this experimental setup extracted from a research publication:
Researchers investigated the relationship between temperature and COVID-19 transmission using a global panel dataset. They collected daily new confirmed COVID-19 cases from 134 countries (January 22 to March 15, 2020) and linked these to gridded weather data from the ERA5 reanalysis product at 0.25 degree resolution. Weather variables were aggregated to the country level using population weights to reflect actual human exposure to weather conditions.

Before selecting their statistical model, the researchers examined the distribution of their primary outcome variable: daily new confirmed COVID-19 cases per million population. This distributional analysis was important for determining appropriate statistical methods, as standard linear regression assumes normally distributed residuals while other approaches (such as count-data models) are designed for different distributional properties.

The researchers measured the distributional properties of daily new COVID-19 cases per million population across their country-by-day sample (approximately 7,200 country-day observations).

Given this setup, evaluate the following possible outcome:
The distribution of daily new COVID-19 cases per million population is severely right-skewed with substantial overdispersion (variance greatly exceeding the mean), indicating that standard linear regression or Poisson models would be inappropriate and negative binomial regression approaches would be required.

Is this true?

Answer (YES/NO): NO